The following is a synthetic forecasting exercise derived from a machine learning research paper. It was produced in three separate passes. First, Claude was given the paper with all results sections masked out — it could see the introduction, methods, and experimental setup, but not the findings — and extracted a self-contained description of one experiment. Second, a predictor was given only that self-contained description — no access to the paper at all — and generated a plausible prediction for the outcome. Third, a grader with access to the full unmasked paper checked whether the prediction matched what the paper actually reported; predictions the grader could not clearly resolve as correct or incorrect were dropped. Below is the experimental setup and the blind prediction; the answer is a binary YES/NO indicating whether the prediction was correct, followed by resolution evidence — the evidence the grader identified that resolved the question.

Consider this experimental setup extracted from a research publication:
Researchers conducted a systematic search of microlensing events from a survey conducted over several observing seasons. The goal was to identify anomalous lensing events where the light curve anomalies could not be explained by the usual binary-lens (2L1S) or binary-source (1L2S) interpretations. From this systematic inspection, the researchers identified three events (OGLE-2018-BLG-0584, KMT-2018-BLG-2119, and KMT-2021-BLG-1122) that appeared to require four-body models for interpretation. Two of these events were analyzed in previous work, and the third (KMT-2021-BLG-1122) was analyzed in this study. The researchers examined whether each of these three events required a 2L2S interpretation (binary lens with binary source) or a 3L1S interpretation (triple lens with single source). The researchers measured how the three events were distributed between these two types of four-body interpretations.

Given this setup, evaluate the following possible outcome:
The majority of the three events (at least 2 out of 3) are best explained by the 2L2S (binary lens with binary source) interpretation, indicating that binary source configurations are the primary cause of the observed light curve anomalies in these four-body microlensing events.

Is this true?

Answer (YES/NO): YES